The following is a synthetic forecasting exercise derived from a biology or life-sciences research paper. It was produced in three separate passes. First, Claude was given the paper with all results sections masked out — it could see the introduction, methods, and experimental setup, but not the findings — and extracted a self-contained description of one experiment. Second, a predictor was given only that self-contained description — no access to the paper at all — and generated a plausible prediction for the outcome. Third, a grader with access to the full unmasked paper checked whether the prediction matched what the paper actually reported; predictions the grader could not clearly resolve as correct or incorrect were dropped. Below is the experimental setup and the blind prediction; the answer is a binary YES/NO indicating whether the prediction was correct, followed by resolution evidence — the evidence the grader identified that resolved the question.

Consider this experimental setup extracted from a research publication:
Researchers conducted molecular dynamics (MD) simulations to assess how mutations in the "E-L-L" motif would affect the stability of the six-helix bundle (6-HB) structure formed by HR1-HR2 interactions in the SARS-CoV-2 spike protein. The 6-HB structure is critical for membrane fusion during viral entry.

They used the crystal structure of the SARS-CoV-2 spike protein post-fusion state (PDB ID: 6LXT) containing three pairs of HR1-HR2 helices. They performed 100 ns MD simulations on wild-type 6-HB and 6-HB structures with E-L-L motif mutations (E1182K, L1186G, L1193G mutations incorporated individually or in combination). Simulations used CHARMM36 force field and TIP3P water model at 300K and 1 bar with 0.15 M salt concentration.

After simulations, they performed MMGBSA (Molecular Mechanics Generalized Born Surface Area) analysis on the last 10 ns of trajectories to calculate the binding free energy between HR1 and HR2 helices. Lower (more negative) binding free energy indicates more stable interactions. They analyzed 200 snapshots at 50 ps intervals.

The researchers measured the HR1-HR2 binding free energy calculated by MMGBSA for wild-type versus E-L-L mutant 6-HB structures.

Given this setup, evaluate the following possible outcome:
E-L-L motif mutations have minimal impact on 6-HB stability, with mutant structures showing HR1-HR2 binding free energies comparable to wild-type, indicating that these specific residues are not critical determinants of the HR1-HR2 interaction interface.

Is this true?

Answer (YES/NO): NO